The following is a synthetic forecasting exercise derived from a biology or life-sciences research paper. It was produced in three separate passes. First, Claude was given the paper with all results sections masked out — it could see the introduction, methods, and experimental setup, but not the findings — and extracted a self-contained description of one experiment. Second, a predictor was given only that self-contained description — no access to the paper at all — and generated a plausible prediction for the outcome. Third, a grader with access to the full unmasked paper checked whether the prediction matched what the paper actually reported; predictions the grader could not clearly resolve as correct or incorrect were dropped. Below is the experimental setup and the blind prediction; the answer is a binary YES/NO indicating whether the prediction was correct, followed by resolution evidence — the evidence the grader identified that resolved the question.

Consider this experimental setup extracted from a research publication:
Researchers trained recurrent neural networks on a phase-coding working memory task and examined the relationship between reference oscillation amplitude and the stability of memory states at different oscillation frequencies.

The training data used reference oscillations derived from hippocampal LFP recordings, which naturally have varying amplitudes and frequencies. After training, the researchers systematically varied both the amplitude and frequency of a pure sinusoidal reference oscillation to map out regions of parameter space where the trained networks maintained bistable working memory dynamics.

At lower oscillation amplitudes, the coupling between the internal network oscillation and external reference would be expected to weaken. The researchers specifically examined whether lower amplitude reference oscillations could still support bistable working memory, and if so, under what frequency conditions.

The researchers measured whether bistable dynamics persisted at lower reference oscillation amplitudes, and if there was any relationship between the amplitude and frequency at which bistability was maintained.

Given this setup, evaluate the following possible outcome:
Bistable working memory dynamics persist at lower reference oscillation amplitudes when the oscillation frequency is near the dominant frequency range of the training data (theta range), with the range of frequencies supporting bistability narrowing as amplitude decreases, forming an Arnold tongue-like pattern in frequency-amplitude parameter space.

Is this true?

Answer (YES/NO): NO